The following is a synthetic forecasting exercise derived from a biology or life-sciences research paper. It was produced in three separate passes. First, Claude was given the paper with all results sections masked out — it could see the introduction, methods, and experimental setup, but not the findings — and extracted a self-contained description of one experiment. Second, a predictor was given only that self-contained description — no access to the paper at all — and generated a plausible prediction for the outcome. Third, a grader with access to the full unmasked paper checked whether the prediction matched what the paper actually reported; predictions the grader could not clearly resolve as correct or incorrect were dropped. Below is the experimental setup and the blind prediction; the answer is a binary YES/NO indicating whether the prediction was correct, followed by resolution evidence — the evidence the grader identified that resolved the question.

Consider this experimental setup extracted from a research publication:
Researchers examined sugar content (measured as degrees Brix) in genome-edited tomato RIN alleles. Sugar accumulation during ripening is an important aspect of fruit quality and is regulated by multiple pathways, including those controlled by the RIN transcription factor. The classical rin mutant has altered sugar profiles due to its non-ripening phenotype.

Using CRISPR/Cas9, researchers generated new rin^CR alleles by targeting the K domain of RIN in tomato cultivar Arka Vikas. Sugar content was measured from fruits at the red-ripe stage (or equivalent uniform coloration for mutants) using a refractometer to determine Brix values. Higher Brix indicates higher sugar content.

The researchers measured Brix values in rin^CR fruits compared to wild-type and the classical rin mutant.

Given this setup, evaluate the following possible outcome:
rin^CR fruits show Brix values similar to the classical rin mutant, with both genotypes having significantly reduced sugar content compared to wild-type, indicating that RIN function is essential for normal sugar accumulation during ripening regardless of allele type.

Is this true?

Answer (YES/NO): NO